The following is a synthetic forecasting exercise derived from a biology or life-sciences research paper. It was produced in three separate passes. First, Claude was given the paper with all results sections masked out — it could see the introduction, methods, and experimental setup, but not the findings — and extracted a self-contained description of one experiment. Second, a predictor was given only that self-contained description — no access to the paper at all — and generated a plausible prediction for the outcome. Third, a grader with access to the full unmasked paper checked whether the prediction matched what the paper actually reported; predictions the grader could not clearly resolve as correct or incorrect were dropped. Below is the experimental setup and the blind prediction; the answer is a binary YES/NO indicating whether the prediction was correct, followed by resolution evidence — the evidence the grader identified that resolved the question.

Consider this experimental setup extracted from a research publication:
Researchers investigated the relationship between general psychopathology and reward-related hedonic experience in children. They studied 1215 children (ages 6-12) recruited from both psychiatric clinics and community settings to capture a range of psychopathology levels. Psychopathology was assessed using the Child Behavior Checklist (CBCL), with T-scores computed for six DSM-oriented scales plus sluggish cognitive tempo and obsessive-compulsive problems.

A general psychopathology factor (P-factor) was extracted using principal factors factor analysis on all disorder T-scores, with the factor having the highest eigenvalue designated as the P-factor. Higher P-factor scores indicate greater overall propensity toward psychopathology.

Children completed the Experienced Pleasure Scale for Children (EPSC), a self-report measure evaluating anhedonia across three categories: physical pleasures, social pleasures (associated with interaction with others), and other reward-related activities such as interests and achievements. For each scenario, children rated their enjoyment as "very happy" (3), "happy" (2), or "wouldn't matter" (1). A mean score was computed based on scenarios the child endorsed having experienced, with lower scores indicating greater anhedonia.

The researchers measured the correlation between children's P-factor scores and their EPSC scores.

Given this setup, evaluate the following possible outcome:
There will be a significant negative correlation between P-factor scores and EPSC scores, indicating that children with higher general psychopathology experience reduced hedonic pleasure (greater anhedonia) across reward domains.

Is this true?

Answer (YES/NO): NO